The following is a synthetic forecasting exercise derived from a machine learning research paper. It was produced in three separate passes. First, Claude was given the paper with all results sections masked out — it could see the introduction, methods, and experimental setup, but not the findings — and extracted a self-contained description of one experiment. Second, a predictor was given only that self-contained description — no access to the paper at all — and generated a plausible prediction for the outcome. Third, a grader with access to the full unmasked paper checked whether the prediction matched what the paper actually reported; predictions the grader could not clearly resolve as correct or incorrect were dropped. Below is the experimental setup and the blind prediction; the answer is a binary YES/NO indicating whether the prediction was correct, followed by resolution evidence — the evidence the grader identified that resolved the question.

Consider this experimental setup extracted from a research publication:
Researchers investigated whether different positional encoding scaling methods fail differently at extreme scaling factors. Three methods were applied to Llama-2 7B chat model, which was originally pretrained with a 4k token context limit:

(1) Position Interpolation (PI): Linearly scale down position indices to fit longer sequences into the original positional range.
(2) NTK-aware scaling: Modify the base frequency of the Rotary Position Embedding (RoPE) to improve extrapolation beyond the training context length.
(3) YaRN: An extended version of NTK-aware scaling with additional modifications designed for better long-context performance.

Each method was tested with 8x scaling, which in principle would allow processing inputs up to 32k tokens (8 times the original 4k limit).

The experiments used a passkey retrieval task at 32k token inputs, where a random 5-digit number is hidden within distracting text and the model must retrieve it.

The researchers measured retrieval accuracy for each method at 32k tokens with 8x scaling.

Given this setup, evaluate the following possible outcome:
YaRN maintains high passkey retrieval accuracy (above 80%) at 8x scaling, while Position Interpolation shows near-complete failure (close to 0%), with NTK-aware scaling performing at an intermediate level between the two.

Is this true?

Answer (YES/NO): NO